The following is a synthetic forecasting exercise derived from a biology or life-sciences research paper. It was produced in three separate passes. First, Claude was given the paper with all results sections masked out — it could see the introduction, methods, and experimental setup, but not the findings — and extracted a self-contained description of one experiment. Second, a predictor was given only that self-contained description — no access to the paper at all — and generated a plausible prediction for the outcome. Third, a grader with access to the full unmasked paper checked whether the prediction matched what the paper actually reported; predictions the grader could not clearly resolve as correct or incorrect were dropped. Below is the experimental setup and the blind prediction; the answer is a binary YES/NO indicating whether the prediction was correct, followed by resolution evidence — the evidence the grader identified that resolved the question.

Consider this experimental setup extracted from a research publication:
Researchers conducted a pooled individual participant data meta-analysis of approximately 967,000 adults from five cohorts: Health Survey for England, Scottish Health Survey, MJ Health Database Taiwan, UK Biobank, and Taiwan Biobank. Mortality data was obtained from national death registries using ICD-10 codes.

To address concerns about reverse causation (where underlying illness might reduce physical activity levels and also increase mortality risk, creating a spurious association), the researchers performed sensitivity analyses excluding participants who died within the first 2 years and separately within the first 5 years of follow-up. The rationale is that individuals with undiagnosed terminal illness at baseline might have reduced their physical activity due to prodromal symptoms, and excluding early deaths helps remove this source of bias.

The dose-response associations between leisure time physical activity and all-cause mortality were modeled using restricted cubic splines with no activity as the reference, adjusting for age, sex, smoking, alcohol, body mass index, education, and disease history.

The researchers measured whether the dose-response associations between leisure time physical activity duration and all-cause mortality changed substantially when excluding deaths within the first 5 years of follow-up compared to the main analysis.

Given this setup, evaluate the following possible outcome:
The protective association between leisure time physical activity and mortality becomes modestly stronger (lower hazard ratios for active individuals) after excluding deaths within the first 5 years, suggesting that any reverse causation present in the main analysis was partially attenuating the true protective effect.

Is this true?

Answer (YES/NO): NO